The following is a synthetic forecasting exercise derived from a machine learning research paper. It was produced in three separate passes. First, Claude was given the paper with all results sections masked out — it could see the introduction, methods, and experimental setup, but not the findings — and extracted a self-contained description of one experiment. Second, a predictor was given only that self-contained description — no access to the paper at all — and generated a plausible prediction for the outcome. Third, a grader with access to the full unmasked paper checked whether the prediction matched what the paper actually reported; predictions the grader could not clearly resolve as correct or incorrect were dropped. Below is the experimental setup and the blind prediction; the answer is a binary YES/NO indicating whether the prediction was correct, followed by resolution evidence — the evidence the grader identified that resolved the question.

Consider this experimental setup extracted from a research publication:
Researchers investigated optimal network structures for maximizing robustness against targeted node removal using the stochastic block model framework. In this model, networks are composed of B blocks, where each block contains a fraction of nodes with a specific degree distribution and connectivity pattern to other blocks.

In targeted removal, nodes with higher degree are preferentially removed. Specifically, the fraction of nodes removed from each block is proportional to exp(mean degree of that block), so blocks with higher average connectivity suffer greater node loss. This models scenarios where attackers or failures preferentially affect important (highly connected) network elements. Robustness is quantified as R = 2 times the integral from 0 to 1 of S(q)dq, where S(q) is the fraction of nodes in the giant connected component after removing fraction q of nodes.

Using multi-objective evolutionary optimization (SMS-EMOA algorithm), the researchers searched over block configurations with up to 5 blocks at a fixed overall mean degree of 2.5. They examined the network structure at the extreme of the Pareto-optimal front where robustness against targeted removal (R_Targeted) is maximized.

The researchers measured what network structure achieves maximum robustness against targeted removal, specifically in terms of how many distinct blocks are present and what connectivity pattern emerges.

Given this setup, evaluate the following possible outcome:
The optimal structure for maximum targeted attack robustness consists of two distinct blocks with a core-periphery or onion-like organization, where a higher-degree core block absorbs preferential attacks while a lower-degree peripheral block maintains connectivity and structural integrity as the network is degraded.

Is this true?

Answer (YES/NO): NO